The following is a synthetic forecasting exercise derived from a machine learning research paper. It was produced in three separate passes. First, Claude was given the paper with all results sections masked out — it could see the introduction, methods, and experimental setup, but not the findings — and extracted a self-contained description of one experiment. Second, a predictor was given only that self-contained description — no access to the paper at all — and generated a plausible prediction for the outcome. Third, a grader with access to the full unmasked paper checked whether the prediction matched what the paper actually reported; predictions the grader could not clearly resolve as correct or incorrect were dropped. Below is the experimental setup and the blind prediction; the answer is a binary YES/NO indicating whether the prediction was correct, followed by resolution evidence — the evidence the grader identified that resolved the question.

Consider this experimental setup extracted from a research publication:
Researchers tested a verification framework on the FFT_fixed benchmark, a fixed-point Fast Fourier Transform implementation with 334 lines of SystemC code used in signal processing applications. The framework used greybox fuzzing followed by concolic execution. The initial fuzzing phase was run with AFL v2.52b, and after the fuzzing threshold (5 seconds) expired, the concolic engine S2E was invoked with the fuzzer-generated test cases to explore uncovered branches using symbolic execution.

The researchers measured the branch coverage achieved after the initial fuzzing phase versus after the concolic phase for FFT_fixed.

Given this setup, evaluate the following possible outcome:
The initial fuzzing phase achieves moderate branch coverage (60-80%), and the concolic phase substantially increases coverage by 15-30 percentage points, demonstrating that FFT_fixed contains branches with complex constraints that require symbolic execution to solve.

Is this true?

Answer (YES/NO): NO